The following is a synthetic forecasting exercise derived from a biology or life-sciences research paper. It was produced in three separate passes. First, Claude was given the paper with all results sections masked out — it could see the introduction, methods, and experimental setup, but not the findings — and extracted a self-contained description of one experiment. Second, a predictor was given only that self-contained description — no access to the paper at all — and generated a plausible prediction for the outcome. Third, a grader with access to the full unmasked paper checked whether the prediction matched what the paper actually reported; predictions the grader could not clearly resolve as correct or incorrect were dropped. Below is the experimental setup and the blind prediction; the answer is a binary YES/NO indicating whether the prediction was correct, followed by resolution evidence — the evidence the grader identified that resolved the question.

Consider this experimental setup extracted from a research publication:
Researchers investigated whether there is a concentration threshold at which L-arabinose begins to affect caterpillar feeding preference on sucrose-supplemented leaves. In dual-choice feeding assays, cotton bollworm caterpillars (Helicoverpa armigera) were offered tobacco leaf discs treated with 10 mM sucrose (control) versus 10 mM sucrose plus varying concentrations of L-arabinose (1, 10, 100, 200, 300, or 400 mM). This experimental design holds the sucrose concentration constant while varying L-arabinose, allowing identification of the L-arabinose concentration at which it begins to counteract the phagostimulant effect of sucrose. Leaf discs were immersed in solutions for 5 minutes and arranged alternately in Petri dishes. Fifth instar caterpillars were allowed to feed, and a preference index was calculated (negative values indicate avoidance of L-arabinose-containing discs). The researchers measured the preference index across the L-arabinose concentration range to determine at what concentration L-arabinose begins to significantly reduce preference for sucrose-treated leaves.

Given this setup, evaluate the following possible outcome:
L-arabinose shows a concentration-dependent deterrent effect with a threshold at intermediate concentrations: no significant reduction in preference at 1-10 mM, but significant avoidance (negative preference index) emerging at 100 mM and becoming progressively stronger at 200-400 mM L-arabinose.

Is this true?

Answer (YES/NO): NO